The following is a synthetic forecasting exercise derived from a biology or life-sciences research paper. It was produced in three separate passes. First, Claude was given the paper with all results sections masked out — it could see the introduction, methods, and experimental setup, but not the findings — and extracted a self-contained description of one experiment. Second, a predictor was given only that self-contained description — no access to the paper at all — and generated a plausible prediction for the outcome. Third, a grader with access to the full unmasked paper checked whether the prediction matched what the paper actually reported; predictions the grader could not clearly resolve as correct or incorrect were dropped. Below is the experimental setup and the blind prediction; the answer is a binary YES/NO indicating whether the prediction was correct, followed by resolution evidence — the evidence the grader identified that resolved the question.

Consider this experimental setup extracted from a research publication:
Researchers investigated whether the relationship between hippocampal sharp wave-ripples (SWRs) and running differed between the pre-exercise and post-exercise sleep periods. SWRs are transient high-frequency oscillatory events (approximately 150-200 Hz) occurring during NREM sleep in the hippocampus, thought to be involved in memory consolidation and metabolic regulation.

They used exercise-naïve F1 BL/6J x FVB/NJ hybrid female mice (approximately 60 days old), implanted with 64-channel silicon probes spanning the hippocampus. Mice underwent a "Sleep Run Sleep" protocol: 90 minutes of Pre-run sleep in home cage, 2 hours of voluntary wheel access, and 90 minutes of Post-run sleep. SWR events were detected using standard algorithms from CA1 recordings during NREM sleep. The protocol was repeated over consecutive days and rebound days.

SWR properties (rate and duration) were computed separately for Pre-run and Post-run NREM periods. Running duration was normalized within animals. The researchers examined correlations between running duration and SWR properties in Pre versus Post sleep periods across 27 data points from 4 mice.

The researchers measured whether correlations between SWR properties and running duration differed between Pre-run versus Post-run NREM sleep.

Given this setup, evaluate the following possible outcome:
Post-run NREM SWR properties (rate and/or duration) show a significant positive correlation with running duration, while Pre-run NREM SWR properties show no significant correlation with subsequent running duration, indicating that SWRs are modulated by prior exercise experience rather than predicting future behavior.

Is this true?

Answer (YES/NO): NO